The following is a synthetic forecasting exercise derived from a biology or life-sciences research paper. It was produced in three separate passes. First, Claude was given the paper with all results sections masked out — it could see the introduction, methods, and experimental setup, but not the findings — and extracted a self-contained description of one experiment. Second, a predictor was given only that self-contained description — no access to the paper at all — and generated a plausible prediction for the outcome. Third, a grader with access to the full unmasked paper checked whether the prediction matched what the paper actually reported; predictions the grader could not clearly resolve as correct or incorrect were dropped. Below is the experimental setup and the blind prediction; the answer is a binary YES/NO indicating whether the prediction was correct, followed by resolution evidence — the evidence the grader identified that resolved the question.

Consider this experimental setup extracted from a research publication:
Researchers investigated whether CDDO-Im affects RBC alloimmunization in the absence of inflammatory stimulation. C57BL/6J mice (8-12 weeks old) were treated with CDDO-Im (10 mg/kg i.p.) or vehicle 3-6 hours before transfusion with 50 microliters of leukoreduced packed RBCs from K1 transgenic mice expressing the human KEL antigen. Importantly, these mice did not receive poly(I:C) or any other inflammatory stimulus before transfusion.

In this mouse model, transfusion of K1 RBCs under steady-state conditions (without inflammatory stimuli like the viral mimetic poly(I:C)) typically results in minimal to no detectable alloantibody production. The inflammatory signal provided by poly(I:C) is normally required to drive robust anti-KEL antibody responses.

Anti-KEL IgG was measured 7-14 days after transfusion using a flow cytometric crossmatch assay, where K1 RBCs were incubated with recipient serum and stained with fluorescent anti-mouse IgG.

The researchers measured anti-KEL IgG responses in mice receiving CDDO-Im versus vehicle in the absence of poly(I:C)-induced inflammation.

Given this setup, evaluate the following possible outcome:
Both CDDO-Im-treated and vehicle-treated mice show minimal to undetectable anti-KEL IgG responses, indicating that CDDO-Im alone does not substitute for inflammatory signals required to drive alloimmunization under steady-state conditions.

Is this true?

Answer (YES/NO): YES